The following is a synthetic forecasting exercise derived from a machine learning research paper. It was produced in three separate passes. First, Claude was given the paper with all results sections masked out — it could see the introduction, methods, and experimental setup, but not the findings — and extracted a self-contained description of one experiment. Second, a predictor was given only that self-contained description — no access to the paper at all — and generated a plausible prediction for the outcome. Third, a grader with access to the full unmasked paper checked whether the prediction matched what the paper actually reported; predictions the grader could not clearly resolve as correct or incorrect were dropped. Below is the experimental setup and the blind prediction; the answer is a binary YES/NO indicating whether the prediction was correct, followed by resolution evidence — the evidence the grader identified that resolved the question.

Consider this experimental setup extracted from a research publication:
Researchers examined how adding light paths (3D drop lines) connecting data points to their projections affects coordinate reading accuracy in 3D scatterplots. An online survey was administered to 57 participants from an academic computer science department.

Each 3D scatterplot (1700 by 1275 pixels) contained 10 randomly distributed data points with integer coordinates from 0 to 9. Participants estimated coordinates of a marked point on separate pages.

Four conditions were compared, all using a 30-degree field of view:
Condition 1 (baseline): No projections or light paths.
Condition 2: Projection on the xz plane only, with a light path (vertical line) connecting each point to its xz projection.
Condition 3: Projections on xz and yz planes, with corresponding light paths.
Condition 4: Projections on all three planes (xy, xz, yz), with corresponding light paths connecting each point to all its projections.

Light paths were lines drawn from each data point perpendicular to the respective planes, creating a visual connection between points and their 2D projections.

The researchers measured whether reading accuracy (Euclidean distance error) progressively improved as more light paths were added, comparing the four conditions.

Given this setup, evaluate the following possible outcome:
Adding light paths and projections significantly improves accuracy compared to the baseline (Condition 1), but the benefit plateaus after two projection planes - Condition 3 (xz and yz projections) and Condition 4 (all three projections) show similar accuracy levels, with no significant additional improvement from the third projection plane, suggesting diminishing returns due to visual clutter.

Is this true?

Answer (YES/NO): YES